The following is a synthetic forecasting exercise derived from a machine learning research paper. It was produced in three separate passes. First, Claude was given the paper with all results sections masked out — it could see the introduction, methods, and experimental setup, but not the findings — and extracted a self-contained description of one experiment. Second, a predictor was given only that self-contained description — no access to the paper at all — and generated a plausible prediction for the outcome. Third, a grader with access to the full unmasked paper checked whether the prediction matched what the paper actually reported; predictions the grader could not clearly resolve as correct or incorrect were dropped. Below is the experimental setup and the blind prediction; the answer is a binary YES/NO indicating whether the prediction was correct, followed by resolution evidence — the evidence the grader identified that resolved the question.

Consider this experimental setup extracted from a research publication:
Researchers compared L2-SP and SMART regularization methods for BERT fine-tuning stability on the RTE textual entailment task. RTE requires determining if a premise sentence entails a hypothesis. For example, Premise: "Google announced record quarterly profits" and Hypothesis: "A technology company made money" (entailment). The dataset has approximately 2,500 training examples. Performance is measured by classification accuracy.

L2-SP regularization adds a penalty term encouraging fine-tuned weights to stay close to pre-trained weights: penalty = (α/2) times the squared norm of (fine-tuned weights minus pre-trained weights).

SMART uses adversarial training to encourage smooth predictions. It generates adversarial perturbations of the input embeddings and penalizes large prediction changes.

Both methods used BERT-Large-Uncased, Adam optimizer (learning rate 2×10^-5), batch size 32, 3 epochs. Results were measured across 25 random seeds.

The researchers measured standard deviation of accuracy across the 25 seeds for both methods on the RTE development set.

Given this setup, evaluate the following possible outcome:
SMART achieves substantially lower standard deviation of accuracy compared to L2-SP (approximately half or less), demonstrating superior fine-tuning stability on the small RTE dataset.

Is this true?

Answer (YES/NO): NO